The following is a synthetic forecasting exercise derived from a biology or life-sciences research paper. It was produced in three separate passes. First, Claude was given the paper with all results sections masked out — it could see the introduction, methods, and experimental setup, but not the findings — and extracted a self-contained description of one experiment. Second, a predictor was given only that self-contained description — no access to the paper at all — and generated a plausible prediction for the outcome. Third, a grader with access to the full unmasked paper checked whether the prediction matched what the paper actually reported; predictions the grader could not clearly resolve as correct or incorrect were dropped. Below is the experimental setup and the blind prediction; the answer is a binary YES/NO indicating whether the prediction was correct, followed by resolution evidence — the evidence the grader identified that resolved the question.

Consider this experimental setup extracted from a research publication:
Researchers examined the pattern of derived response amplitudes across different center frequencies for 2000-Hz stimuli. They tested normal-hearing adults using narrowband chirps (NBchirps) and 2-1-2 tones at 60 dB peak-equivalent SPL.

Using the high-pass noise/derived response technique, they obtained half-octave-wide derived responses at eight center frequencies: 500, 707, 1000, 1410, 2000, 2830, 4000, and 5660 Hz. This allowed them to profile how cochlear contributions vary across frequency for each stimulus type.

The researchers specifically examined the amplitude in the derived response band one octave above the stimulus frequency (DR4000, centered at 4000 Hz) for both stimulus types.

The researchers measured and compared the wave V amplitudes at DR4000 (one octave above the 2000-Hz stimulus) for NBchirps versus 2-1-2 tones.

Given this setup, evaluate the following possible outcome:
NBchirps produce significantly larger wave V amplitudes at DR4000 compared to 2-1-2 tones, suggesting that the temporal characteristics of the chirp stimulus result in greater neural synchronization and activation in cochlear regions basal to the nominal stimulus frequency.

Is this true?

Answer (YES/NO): YES